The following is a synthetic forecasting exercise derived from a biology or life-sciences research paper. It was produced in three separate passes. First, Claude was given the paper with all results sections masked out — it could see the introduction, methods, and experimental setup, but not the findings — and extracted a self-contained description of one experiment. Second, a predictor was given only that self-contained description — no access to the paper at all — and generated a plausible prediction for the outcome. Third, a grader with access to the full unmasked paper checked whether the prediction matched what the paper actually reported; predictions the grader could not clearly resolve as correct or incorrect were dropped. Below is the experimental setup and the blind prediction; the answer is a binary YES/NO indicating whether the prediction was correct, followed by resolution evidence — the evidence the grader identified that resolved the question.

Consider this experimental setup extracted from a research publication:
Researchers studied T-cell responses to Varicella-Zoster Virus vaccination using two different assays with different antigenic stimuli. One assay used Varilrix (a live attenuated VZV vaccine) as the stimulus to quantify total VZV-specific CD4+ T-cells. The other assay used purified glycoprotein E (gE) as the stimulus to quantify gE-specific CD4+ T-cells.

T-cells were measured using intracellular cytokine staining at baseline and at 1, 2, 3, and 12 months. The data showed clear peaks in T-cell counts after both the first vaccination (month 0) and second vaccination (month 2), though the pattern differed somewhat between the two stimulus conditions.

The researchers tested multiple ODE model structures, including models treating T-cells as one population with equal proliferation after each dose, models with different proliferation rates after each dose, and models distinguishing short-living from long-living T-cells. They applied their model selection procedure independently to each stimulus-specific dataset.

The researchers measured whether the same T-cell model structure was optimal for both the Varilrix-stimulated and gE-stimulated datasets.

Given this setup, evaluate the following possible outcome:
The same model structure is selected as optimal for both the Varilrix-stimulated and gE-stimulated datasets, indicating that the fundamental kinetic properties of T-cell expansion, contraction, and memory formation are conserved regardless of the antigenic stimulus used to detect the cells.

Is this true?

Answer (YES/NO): NO